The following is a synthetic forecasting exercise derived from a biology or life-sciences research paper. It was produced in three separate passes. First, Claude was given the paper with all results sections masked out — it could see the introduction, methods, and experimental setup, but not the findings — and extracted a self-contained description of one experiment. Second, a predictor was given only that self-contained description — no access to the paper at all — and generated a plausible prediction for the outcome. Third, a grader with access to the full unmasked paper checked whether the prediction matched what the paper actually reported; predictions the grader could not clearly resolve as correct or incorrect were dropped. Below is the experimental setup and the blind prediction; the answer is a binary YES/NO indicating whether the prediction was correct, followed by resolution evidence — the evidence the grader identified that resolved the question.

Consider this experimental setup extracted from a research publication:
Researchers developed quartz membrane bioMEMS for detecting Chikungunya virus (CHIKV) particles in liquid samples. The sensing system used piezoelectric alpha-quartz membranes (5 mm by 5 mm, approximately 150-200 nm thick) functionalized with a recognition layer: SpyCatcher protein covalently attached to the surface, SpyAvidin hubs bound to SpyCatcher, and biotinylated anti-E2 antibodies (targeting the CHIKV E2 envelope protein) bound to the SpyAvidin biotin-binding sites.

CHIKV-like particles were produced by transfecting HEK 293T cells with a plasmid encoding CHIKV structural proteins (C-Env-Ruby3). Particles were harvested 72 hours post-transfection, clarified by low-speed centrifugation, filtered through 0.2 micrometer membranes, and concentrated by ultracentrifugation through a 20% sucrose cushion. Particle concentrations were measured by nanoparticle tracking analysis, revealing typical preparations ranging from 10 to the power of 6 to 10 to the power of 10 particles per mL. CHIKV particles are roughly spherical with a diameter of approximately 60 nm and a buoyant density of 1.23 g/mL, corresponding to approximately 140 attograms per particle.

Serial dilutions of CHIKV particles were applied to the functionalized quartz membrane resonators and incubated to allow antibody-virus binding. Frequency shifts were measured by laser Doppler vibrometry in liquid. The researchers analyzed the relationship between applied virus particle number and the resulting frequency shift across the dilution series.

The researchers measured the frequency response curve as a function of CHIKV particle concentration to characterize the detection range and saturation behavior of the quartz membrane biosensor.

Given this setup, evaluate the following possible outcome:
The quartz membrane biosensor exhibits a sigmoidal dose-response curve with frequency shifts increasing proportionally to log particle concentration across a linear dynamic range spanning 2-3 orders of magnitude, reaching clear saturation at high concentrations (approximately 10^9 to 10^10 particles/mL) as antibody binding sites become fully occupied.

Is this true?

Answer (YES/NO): NO